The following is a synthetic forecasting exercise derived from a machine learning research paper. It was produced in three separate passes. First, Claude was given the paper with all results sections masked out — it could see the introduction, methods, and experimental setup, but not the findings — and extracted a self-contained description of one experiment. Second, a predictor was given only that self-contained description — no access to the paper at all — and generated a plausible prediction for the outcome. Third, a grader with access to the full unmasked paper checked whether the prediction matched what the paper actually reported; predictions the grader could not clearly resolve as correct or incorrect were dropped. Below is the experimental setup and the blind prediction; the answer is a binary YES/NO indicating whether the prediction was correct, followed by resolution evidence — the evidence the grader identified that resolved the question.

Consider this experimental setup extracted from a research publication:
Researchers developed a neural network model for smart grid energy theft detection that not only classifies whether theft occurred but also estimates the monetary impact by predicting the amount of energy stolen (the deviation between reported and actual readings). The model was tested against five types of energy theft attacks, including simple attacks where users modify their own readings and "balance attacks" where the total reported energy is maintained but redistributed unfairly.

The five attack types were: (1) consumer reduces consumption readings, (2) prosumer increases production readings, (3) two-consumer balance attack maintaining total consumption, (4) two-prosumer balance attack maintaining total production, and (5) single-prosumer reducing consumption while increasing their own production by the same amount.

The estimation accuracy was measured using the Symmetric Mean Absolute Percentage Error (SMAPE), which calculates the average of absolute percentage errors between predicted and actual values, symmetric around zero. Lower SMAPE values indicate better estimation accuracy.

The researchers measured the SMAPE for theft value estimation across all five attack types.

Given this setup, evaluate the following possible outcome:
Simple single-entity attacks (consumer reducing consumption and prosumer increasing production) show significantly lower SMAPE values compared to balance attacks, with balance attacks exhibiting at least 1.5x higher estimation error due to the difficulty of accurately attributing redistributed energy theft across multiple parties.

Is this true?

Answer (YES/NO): NO